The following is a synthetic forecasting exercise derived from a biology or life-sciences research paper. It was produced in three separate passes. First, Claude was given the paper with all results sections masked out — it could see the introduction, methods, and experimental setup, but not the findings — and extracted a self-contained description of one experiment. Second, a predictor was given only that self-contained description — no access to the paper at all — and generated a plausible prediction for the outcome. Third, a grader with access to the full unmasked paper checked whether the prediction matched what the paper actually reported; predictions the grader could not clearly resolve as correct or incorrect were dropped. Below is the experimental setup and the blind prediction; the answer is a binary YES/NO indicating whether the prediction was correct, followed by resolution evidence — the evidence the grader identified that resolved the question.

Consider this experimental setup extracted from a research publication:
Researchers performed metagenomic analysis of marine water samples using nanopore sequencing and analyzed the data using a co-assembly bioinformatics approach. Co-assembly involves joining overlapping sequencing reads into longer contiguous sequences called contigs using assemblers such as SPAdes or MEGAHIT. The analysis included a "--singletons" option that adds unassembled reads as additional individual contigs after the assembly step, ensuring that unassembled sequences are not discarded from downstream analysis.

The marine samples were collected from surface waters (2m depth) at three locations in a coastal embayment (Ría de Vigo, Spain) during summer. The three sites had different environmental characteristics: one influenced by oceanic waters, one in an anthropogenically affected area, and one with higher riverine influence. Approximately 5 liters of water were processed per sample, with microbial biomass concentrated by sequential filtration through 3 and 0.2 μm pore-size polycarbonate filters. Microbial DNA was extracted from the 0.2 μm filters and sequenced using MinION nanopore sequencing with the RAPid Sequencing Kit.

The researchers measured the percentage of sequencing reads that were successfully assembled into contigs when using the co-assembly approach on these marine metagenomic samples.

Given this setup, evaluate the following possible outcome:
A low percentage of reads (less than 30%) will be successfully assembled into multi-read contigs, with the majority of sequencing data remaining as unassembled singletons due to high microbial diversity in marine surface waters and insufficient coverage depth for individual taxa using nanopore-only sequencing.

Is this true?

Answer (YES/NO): YES